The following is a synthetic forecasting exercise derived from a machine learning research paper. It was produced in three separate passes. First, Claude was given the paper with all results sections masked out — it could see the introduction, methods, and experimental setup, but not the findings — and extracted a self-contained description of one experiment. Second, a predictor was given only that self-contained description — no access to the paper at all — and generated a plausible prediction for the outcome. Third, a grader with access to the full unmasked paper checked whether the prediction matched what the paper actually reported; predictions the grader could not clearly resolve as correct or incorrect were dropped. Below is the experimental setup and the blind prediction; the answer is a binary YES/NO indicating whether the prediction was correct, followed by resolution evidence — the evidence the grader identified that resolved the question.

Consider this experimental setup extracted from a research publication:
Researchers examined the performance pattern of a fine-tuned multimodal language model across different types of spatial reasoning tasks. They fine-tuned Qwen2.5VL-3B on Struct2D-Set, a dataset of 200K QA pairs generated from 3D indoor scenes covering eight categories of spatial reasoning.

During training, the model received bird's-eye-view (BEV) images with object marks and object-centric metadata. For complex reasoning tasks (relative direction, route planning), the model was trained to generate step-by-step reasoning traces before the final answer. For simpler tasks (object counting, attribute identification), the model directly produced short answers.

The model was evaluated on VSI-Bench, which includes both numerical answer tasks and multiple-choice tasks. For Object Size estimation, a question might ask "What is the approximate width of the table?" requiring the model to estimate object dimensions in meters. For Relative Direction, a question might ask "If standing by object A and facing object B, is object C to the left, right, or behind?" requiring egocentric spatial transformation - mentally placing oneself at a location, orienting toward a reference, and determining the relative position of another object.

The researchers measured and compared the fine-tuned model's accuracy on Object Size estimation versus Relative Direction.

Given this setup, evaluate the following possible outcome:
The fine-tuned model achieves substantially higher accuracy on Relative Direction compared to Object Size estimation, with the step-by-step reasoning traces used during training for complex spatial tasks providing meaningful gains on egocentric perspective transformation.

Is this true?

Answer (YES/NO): NO